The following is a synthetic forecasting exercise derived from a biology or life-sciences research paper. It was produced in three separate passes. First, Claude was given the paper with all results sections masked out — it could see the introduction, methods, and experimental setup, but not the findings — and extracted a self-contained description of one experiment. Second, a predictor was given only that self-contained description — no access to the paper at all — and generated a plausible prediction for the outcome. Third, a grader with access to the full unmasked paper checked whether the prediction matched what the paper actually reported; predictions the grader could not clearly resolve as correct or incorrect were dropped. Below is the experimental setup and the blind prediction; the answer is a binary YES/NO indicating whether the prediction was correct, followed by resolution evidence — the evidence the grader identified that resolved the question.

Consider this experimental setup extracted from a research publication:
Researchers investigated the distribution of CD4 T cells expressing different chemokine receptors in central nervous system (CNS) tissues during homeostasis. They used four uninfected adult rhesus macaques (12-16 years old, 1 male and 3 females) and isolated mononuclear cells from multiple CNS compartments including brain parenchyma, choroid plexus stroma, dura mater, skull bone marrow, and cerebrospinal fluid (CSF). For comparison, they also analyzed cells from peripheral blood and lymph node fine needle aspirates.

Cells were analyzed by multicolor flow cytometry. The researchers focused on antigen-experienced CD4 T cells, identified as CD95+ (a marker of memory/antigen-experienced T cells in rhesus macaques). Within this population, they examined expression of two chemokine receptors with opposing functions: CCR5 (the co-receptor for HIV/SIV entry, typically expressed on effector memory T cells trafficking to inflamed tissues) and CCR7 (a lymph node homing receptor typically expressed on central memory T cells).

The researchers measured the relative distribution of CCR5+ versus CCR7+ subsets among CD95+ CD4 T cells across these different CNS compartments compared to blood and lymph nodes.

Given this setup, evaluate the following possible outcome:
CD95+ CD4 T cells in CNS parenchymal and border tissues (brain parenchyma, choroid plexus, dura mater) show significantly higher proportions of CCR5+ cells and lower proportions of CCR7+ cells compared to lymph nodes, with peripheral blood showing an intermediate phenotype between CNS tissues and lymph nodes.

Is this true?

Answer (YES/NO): NO